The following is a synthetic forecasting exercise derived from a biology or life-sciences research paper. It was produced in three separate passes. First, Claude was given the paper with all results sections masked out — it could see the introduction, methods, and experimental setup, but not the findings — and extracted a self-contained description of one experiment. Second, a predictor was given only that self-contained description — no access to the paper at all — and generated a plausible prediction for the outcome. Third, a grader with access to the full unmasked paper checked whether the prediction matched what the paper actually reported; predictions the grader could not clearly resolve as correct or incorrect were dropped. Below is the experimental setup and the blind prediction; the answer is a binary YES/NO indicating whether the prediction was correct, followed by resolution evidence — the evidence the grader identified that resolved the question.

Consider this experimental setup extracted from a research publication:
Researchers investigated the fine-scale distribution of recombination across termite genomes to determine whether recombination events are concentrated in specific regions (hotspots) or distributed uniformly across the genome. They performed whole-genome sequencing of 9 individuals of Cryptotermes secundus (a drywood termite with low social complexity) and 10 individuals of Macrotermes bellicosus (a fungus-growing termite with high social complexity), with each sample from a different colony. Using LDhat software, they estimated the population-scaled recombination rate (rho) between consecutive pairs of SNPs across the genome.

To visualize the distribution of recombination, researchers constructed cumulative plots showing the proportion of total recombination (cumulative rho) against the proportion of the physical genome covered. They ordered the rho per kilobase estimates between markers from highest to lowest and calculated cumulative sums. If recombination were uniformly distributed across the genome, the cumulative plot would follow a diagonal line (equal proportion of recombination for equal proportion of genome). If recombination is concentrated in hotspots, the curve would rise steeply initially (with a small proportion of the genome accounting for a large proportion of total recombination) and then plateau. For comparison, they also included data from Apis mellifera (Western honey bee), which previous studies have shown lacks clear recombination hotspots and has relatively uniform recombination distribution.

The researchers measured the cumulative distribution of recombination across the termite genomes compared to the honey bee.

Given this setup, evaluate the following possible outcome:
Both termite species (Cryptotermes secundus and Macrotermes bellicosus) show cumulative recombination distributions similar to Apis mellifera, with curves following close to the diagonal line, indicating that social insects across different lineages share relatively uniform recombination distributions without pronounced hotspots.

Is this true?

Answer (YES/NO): NO